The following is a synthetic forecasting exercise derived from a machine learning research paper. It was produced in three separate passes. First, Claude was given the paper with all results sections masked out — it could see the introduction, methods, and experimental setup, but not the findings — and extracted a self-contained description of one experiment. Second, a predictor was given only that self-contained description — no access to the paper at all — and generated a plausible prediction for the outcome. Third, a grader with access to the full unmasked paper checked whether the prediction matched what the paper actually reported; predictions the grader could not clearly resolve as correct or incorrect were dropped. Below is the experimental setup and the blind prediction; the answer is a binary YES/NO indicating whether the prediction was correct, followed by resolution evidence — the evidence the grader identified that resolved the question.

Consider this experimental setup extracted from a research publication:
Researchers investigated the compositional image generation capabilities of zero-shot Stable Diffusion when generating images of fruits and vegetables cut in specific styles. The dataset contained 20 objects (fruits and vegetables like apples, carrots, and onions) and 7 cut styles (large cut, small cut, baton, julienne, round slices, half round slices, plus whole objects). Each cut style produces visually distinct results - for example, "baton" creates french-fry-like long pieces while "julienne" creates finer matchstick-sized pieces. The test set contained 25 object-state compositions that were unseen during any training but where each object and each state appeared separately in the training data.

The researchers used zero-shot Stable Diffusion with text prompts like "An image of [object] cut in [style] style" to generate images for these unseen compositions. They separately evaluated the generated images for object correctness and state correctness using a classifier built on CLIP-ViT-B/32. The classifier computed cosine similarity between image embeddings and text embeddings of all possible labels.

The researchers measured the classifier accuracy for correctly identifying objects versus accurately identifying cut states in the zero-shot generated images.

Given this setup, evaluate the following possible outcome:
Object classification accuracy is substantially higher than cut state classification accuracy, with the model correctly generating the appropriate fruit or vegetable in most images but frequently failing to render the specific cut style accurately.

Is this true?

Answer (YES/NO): YES